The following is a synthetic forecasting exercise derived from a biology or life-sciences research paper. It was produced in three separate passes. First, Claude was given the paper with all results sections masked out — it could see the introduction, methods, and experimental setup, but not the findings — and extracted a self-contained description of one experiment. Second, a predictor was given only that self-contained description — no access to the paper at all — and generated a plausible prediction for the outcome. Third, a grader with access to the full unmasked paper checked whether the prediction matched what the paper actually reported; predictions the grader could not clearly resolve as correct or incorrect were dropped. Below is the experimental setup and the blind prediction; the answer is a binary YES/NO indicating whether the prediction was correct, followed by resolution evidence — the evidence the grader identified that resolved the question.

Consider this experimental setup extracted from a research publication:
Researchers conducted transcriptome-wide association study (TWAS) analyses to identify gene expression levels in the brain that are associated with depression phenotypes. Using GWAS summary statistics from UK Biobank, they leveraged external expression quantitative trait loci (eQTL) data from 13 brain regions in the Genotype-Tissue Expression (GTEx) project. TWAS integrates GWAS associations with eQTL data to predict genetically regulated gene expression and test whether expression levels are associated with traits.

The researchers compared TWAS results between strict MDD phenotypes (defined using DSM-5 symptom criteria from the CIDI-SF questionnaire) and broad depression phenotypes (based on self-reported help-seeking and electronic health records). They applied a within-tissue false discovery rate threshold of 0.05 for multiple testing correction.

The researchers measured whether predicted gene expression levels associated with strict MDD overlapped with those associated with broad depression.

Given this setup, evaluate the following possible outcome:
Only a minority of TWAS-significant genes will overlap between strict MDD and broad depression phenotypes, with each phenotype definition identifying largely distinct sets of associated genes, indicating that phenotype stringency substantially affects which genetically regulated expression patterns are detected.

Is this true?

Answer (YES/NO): NO